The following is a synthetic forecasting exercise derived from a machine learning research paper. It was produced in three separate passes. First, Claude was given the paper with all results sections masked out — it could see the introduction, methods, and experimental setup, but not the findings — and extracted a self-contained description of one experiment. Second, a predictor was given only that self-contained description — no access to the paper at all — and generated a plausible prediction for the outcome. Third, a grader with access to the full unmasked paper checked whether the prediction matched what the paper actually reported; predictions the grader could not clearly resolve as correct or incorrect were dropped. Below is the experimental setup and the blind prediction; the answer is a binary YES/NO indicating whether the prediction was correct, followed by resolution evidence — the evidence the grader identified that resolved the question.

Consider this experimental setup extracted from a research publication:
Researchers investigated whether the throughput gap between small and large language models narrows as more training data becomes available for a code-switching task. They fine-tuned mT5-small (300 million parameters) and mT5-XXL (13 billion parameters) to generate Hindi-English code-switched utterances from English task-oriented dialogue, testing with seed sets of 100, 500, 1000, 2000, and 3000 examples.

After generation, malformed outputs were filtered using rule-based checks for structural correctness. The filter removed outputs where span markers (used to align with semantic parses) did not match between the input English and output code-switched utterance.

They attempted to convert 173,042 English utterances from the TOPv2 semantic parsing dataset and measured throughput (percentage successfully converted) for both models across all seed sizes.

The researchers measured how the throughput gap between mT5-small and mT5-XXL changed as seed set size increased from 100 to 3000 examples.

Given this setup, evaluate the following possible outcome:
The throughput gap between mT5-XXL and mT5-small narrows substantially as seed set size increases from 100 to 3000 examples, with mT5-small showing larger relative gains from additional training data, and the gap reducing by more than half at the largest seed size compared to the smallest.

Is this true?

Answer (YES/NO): YES